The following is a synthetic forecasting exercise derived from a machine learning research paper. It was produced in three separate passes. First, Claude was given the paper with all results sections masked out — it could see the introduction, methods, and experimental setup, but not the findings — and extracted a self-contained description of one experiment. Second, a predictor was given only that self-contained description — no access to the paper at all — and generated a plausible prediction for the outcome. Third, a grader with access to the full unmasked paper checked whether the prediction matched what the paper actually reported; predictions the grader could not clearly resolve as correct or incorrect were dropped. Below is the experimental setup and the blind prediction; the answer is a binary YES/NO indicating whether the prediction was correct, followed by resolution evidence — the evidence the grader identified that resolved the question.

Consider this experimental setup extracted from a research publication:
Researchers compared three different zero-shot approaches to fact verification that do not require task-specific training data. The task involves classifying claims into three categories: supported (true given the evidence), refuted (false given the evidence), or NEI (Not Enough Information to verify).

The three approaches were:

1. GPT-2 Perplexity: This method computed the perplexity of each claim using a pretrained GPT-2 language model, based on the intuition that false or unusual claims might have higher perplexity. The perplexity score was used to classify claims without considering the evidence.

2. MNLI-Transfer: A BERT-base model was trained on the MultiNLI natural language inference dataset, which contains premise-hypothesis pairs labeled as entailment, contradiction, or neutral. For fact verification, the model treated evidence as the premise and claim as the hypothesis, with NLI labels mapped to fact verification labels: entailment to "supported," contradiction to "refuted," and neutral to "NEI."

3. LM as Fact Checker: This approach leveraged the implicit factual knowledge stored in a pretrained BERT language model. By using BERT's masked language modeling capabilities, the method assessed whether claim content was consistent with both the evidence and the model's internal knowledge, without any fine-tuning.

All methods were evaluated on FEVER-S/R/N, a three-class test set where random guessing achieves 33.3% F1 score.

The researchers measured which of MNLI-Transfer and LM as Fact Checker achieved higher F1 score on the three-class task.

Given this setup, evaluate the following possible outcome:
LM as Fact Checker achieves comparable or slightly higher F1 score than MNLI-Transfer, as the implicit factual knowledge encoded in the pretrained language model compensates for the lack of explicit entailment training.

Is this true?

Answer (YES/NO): NO